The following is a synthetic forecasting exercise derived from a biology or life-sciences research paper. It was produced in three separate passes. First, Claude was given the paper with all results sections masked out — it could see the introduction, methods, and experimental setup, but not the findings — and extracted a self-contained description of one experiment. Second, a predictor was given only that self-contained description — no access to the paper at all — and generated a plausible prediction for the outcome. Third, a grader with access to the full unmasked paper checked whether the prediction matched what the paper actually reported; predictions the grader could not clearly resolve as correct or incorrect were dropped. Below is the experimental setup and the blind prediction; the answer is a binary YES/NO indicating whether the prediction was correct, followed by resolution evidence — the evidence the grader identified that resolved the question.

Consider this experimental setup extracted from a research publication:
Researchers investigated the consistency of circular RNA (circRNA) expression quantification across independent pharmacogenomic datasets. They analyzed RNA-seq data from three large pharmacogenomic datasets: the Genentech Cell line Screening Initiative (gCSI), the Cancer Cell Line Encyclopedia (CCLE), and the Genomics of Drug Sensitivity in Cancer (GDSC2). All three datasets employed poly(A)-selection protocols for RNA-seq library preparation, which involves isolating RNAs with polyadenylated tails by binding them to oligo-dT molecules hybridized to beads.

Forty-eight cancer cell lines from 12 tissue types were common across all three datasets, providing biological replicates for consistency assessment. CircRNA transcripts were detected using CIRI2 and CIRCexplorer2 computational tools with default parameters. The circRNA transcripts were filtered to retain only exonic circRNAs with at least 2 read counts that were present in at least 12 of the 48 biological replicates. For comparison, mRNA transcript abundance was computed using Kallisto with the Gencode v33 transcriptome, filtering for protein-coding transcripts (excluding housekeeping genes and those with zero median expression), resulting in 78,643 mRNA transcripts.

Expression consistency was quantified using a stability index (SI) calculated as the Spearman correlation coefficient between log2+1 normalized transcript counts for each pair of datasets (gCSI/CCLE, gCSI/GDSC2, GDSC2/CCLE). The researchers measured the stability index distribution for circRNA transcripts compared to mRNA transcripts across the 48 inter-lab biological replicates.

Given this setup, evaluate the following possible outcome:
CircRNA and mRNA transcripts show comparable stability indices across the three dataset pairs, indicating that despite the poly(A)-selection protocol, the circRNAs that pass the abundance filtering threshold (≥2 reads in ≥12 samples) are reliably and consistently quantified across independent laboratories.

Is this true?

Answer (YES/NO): NO